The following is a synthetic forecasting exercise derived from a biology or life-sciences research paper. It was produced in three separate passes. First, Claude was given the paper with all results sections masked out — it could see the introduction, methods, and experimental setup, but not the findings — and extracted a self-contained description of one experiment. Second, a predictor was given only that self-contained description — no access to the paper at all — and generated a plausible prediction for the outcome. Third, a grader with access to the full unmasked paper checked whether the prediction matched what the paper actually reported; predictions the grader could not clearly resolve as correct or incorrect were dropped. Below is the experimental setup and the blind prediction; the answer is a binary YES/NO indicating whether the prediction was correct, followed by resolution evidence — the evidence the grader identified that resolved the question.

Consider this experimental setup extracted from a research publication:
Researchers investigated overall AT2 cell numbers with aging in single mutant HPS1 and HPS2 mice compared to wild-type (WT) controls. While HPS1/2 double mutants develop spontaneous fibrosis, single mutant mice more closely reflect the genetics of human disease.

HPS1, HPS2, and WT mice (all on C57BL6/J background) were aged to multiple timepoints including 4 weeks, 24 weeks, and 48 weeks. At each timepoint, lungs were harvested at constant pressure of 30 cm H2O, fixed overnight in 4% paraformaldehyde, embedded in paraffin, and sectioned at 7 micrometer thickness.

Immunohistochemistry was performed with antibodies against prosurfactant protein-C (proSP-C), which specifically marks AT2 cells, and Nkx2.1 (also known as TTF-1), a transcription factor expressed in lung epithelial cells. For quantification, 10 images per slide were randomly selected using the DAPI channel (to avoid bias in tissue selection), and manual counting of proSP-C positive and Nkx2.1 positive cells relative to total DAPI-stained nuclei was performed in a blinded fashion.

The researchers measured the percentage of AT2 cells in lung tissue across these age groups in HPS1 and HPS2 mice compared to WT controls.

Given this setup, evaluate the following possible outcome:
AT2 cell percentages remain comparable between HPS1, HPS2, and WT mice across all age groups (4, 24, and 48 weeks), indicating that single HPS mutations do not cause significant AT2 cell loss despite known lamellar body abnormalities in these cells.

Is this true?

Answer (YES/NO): NO